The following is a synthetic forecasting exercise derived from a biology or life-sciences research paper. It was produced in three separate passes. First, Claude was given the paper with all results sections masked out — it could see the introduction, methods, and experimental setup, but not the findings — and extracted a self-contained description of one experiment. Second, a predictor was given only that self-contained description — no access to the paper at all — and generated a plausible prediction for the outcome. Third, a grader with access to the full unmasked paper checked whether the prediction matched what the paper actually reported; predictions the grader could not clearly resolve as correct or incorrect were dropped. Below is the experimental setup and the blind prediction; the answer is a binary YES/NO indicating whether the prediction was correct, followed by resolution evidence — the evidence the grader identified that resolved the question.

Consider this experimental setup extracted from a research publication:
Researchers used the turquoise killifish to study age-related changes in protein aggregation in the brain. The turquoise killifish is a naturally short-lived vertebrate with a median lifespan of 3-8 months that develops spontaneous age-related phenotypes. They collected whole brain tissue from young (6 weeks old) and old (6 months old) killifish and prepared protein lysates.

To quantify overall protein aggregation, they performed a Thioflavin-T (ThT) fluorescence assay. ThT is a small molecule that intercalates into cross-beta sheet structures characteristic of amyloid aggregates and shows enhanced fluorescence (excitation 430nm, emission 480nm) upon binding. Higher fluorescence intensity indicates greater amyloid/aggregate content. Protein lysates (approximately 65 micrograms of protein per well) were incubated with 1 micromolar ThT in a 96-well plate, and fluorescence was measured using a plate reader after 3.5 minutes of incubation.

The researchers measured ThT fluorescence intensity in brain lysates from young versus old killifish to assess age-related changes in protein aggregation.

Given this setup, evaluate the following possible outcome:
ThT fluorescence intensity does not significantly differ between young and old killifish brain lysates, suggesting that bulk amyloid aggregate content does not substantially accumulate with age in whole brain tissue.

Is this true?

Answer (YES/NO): NO